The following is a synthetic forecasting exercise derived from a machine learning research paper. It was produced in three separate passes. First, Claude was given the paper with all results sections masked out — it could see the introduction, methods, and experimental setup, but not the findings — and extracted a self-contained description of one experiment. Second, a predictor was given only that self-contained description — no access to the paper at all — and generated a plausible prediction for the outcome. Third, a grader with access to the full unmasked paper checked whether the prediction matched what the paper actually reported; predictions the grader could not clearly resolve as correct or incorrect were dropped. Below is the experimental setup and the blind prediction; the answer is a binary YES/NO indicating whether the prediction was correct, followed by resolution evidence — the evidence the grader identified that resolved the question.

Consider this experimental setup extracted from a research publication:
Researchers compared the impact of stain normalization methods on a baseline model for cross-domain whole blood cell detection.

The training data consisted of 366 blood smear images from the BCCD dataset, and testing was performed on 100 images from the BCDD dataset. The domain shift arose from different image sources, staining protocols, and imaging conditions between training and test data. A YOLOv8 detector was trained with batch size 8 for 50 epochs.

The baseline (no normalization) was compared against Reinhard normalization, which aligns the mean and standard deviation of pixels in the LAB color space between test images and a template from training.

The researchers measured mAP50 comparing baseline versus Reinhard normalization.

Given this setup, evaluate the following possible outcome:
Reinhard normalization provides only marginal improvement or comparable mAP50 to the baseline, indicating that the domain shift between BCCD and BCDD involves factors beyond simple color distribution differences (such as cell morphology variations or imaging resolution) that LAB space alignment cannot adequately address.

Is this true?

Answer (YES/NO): NO